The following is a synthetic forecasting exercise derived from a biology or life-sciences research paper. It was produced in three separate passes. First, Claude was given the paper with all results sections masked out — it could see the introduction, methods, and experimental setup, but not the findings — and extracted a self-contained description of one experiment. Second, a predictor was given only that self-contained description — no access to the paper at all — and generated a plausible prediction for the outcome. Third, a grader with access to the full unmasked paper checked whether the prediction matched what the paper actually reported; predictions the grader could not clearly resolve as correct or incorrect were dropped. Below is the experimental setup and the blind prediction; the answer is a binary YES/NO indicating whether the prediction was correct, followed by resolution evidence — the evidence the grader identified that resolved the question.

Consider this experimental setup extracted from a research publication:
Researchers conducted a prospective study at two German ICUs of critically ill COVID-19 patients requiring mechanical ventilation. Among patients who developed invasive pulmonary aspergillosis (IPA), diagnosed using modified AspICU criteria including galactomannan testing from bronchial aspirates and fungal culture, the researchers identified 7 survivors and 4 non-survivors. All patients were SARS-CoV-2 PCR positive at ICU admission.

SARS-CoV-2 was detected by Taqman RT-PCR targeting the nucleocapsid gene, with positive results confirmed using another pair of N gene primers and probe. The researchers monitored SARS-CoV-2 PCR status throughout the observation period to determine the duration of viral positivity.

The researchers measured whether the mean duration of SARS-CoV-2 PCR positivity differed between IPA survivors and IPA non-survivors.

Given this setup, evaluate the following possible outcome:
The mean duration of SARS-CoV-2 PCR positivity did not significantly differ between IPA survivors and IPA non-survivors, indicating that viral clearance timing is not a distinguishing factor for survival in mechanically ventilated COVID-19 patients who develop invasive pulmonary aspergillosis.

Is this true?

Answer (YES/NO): NO